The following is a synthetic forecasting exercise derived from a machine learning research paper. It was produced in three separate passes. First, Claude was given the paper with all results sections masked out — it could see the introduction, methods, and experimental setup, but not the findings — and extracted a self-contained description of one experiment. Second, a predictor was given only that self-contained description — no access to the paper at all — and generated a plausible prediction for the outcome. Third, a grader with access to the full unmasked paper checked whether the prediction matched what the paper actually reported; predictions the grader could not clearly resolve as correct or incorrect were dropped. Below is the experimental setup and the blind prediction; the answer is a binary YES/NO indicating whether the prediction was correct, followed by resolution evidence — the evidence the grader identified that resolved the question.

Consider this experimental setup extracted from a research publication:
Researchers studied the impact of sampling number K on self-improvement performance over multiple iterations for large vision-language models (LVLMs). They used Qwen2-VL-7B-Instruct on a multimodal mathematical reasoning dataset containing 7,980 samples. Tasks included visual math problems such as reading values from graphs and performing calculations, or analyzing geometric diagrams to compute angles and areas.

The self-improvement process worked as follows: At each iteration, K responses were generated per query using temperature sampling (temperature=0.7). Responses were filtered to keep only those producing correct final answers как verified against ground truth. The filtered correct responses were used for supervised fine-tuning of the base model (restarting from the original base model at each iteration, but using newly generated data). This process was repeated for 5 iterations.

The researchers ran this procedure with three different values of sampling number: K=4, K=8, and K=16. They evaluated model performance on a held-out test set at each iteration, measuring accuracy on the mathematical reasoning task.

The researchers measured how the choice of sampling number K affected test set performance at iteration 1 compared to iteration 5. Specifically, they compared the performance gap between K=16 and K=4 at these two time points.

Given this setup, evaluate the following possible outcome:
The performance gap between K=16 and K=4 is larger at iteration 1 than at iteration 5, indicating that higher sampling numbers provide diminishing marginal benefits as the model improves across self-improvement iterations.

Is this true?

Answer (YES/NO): YES